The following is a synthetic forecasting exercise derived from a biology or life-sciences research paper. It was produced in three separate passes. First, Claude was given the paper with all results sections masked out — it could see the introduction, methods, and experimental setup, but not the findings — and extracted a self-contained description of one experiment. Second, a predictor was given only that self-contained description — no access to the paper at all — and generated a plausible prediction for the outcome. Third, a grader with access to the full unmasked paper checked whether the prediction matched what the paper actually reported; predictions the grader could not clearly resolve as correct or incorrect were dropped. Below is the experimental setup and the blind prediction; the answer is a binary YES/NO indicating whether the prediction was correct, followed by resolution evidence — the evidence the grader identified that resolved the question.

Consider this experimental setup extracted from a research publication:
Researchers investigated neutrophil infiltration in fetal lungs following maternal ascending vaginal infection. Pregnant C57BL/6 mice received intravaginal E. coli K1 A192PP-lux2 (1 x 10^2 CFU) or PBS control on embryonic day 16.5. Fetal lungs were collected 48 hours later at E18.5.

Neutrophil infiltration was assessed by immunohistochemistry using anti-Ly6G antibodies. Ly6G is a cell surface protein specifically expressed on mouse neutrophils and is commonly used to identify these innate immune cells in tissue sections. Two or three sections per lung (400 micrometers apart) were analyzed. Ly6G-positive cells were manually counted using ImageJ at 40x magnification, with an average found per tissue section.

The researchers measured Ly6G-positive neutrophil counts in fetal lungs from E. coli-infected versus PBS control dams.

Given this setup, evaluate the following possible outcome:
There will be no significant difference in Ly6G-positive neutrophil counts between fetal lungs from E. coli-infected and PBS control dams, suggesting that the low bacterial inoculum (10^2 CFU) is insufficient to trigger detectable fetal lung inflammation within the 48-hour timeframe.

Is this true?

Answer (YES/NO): NO